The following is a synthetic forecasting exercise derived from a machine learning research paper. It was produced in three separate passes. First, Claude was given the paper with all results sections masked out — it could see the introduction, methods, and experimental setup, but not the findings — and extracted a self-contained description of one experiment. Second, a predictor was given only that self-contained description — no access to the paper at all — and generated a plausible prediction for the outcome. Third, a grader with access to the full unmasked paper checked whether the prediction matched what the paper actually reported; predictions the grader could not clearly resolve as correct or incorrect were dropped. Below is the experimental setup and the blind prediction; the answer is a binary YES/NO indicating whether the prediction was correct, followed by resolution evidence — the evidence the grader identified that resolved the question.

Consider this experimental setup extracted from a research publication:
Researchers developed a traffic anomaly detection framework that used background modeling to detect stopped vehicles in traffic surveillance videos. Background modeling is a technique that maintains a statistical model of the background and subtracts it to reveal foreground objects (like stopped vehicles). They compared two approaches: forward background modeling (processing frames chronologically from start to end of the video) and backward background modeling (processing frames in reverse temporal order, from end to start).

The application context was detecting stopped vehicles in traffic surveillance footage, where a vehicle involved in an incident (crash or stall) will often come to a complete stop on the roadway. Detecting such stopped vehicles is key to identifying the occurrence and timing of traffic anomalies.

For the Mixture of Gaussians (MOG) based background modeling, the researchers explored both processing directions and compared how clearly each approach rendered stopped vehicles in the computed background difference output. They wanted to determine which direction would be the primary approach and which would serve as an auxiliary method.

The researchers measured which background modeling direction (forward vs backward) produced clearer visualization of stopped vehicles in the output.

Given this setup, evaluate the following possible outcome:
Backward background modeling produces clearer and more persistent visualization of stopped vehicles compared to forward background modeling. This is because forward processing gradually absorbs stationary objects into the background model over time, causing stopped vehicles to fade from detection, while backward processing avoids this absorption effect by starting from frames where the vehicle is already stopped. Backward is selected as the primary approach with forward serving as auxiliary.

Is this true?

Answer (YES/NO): YES